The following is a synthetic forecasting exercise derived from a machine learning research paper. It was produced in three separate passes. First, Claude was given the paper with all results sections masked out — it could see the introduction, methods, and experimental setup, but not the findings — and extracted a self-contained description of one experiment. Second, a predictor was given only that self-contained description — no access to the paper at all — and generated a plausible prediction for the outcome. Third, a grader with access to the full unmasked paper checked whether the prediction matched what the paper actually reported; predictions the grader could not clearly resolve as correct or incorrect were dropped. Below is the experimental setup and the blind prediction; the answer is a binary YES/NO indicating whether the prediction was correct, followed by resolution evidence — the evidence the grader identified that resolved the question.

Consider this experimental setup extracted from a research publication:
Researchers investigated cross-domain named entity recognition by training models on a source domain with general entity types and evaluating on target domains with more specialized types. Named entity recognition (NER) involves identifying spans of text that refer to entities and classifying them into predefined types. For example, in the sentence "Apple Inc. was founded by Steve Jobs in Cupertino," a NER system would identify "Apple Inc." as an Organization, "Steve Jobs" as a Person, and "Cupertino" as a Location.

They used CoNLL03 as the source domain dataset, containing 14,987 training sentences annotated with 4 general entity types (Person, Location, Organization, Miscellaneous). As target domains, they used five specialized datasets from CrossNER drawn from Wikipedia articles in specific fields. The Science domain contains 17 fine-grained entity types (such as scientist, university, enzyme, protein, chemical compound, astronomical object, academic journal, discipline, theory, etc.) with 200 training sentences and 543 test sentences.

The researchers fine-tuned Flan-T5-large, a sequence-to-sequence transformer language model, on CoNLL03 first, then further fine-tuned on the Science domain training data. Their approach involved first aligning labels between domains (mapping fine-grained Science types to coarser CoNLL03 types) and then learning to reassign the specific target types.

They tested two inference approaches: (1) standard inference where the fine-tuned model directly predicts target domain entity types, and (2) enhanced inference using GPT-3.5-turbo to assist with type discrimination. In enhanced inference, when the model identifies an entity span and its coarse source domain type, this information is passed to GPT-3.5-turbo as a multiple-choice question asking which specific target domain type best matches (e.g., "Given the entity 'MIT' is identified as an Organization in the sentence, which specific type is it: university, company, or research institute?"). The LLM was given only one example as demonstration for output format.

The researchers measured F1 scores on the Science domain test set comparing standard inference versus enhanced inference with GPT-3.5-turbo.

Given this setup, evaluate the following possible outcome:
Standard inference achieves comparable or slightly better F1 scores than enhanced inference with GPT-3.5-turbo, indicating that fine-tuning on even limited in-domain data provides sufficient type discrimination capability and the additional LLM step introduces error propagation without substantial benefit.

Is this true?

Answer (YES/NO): YES